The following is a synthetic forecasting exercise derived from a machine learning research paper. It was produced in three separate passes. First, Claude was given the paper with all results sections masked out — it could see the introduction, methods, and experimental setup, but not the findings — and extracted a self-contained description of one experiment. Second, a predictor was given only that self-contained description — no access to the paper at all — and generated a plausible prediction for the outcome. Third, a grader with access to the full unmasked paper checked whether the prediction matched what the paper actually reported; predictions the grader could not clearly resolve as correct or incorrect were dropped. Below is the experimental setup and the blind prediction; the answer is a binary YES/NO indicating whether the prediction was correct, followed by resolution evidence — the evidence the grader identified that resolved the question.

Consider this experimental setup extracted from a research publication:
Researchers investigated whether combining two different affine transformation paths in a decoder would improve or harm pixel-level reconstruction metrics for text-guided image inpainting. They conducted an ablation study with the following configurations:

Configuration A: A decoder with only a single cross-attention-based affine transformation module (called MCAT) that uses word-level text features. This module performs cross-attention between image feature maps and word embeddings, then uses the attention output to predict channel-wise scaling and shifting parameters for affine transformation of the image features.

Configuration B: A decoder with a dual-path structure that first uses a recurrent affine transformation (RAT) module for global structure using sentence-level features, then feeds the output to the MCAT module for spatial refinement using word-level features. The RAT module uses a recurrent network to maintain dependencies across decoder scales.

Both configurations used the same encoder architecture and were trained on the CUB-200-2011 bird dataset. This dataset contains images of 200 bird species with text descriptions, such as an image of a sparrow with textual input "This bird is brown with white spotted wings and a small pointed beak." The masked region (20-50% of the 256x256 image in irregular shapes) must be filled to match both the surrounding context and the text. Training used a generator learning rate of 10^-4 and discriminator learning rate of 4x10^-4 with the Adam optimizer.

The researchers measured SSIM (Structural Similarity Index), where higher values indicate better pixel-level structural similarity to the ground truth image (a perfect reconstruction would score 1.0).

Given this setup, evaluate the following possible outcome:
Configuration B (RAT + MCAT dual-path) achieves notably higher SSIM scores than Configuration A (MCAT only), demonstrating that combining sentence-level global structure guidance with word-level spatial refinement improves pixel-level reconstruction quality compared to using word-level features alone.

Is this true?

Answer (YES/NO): NO